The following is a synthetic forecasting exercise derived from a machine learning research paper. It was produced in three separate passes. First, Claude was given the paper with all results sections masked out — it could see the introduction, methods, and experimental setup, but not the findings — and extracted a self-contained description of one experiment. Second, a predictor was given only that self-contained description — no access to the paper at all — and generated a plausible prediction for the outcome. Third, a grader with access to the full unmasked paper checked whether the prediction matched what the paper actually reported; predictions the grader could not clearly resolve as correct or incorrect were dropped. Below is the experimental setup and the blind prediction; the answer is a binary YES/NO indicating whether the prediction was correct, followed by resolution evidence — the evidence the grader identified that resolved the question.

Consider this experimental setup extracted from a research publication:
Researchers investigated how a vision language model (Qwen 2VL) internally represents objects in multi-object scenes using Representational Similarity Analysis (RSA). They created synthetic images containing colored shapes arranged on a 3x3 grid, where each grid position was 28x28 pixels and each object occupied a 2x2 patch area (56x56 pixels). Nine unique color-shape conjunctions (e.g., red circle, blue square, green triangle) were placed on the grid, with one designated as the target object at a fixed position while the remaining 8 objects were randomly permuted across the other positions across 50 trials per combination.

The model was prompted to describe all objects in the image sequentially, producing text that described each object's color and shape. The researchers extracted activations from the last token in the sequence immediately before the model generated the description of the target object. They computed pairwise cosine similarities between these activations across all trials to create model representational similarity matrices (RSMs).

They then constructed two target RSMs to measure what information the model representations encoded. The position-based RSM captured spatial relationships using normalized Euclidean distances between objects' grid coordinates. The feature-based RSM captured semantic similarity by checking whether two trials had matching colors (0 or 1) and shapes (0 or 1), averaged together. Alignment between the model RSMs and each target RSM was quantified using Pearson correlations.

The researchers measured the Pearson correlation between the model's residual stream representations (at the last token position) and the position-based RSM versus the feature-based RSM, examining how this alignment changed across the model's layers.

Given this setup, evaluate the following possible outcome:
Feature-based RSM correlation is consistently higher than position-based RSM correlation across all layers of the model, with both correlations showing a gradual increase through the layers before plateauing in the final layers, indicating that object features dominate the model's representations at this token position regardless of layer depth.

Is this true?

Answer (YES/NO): NO